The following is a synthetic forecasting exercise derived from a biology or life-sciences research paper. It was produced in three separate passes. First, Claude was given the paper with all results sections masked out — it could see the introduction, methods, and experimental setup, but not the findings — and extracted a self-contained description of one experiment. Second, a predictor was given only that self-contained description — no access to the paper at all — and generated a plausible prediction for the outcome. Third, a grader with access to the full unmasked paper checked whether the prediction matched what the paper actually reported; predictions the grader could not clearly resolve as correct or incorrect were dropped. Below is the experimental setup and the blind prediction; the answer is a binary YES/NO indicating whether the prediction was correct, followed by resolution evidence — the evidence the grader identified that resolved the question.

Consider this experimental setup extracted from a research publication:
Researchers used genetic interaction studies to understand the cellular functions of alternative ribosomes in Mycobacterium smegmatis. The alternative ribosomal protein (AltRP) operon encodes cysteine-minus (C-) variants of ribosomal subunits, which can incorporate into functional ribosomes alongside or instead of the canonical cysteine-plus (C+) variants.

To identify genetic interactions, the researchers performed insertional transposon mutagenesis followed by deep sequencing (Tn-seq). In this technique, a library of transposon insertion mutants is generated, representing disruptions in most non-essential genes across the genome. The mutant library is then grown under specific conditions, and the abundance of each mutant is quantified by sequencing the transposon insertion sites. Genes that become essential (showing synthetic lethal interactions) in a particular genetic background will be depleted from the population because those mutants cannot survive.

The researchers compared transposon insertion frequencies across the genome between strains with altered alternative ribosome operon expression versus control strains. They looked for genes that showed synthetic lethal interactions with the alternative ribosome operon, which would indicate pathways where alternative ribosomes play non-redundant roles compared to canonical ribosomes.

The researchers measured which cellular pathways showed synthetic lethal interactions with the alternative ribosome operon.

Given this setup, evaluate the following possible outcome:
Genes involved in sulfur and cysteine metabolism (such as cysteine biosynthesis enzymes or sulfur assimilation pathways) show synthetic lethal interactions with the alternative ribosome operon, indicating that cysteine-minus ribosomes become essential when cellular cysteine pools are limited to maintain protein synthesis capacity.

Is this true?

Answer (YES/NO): NO